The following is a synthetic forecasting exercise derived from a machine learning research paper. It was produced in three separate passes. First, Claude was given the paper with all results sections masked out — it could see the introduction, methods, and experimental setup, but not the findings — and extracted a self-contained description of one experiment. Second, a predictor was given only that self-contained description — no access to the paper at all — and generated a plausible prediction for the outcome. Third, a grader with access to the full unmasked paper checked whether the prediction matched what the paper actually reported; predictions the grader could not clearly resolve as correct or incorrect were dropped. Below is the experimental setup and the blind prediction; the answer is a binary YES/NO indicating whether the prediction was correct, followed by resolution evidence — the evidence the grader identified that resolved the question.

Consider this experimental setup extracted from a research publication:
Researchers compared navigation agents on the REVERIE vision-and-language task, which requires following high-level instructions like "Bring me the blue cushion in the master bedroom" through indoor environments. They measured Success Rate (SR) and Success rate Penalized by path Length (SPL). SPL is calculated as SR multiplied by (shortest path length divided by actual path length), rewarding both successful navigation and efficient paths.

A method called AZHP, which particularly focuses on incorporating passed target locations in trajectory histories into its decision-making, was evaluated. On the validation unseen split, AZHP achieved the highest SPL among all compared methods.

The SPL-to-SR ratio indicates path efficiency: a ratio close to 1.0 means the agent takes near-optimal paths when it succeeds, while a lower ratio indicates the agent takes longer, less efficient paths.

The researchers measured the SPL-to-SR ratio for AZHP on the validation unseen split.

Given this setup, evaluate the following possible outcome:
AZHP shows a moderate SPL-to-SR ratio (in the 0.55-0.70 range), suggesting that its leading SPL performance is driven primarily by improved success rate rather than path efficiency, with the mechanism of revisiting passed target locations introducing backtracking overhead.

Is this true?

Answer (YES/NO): NO